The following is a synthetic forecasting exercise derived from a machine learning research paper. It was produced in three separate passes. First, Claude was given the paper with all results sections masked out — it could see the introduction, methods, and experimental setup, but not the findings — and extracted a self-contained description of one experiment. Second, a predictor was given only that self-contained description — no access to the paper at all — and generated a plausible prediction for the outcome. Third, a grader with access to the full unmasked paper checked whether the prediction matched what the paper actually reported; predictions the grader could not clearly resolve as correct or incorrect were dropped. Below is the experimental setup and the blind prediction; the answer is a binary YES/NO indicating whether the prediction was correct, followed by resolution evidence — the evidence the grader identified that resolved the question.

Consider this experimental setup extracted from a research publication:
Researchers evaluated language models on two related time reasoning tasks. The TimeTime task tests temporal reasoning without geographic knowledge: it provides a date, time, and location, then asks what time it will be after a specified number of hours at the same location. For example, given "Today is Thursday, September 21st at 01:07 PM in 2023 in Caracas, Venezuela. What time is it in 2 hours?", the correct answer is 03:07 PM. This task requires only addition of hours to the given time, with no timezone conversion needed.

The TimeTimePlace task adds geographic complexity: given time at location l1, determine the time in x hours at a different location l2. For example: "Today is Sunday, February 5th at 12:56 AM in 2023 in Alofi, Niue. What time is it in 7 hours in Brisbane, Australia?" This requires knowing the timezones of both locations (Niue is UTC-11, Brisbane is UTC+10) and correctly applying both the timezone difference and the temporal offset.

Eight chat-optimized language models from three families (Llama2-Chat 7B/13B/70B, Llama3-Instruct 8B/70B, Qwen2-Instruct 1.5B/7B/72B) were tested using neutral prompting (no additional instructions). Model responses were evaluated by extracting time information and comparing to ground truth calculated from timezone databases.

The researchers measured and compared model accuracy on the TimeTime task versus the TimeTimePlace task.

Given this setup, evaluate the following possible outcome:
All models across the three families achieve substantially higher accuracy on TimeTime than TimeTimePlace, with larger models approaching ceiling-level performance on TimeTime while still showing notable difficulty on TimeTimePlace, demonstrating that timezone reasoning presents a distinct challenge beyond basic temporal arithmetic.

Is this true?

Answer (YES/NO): YES